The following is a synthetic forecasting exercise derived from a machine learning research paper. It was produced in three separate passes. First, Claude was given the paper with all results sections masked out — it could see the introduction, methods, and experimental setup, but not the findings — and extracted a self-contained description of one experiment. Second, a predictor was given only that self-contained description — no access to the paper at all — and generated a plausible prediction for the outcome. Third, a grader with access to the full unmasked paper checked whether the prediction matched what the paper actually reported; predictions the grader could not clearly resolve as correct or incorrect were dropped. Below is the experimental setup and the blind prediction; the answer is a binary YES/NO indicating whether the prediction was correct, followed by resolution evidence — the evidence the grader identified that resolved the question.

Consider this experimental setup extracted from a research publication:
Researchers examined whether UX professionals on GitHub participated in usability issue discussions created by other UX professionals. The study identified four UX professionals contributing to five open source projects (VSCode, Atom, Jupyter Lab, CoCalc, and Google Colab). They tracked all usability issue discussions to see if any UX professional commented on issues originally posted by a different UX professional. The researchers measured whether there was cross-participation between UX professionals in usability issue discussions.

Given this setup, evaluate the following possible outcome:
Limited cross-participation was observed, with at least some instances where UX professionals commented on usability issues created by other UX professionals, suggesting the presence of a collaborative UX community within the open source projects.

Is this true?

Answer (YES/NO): NO